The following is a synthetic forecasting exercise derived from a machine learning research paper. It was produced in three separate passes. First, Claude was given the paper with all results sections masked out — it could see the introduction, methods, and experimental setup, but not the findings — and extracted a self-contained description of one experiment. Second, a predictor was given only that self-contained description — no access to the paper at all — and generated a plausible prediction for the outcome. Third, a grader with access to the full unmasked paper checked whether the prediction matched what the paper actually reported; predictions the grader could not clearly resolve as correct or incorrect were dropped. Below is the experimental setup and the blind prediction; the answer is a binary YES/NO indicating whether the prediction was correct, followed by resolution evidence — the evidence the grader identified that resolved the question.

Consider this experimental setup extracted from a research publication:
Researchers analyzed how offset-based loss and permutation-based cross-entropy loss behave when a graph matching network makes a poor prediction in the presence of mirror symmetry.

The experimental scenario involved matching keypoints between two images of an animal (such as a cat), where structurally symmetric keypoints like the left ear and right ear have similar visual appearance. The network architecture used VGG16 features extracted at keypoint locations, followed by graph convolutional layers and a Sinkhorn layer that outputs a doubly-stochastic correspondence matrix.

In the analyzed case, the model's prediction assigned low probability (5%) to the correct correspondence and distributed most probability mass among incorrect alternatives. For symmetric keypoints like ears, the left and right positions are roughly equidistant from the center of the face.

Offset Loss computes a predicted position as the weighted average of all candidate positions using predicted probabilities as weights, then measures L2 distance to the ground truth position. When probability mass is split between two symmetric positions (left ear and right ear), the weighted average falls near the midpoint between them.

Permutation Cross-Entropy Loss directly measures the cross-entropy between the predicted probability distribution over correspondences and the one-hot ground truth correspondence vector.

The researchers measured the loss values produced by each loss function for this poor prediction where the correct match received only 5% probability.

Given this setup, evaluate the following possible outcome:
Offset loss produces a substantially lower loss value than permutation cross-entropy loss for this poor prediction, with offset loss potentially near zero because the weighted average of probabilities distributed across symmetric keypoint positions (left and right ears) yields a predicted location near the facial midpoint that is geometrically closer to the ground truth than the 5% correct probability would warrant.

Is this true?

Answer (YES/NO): YES